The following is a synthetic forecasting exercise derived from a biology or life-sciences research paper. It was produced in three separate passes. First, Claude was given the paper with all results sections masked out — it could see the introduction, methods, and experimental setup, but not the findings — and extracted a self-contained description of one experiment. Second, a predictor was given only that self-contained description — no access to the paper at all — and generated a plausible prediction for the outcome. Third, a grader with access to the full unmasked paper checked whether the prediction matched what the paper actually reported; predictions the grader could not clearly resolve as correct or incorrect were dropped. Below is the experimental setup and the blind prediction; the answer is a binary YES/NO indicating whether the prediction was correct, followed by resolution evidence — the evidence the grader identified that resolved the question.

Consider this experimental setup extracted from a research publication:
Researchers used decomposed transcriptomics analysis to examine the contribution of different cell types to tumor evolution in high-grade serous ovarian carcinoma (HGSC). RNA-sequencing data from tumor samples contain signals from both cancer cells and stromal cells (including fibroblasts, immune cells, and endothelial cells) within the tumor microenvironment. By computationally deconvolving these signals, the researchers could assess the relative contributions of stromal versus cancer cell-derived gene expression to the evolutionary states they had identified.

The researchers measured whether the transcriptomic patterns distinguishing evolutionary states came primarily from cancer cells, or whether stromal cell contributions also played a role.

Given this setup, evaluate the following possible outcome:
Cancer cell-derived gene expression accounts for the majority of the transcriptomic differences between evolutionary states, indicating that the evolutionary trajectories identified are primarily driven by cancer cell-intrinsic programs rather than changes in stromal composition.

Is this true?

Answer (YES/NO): NO